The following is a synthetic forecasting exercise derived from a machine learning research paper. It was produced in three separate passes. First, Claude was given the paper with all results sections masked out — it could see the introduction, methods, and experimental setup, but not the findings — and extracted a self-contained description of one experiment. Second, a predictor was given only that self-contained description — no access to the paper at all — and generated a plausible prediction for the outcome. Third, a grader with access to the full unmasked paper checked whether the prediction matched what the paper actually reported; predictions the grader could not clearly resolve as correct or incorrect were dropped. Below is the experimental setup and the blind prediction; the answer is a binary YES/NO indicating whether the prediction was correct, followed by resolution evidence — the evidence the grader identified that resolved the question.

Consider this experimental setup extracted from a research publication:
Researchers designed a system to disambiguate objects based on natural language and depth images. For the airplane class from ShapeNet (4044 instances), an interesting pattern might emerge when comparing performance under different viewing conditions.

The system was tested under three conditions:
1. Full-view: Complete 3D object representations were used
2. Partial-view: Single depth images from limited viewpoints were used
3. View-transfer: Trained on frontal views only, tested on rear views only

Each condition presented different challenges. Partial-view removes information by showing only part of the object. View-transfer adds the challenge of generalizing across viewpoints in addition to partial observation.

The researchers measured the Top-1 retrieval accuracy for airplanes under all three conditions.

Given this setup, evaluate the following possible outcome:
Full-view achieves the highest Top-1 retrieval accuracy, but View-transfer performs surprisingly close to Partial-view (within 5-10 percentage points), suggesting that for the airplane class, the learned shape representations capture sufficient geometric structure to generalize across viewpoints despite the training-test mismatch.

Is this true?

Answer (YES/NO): NO